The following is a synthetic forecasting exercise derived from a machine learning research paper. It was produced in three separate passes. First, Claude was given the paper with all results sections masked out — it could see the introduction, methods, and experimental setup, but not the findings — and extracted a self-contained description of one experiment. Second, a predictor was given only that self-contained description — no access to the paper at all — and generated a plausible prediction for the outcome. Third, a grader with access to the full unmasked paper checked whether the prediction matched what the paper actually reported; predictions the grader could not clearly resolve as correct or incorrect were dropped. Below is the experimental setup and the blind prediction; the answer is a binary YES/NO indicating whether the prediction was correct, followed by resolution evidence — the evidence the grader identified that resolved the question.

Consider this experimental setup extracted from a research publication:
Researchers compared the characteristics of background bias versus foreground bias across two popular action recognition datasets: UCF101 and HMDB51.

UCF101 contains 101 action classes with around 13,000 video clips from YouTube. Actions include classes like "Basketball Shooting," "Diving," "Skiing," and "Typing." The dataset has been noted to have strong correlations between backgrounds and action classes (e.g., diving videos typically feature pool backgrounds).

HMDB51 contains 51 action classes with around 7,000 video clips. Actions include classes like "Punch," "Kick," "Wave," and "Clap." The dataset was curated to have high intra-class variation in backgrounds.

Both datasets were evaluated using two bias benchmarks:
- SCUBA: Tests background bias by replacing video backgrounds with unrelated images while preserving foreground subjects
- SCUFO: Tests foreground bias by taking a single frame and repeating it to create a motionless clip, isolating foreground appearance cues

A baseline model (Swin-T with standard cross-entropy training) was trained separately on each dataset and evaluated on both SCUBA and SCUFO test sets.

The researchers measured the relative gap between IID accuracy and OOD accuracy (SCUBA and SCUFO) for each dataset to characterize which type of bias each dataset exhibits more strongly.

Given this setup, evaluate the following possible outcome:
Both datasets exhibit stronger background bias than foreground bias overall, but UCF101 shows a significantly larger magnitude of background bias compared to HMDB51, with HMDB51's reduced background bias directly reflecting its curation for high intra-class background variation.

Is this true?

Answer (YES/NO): NO